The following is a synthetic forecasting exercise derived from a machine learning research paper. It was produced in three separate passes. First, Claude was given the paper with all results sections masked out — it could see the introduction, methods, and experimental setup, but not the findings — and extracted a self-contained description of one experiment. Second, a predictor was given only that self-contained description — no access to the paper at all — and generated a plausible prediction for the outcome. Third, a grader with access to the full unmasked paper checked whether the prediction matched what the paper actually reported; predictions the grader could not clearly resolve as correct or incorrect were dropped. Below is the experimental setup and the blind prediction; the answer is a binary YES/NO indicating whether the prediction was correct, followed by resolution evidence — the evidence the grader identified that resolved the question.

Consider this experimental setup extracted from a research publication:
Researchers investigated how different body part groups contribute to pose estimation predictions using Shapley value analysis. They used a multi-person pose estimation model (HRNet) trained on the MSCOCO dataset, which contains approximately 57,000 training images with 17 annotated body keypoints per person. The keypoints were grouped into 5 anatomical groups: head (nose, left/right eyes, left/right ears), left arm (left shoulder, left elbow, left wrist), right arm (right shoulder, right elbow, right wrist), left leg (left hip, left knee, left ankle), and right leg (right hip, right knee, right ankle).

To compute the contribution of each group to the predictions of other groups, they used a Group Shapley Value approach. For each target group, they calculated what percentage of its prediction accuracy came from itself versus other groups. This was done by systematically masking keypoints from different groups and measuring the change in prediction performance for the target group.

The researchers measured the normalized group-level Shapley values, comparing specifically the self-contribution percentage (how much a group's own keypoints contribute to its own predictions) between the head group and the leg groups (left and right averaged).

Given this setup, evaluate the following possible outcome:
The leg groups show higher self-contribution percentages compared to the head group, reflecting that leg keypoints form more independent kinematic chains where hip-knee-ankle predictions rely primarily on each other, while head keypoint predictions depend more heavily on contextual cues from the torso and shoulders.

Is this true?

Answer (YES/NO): NO